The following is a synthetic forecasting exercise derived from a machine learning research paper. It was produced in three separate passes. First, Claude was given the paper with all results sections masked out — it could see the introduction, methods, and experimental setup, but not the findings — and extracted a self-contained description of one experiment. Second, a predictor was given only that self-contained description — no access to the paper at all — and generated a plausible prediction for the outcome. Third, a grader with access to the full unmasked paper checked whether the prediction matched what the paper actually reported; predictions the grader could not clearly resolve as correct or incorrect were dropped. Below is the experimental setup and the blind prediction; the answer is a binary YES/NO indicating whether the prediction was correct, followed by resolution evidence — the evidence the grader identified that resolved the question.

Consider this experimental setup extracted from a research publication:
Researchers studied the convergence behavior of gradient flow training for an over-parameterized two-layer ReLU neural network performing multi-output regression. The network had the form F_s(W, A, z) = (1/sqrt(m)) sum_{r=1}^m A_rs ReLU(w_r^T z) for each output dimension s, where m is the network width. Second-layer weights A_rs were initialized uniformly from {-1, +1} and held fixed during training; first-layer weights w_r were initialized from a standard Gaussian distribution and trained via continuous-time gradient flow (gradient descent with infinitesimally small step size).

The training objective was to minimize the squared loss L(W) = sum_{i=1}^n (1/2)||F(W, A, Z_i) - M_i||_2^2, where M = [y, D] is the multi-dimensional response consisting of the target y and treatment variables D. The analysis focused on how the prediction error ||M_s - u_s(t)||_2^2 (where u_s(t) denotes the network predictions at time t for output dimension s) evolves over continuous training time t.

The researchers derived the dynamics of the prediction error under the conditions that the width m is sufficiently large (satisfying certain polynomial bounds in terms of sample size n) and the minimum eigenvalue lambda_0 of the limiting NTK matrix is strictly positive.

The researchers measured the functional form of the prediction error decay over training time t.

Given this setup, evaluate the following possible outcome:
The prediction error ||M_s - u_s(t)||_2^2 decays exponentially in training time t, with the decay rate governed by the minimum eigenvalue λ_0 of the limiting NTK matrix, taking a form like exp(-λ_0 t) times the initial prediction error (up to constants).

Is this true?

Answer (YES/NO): YES